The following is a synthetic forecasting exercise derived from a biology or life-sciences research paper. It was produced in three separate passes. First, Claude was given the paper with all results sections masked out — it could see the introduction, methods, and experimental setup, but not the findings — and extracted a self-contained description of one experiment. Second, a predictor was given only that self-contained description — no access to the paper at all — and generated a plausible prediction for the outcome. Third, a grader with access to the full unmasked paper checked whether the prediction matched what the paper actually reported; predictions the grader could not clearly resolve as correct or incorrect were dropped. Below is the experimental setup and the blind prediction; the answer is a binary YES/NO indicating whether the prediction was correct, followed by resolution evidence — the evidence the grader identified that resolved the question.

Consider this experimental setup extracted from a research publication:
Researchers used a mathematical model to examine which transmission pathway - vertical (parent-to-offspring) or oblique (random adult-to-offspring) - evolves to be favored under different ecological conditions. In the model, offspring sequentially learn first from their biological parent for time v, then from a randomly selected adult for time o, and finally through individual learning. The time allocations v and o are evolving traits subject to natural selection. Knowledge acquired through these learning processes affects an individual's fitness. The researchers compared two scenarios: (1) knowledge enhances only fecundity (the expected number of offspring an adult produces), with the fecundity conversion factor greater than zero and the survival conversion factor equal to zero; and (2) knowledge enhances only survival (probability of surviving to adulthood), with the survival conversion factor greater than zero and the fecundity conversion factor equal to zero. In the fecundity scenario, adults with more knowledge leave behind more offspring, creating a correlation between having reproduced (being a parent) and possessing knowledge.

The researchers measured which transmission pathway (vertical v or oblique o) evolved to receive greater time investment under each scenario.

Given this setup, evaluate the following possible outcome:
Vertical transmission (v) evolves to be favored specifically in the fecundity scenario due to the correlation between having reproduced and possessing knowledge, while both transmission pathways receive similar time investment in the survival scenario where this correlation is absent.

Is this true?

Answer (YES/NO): NO